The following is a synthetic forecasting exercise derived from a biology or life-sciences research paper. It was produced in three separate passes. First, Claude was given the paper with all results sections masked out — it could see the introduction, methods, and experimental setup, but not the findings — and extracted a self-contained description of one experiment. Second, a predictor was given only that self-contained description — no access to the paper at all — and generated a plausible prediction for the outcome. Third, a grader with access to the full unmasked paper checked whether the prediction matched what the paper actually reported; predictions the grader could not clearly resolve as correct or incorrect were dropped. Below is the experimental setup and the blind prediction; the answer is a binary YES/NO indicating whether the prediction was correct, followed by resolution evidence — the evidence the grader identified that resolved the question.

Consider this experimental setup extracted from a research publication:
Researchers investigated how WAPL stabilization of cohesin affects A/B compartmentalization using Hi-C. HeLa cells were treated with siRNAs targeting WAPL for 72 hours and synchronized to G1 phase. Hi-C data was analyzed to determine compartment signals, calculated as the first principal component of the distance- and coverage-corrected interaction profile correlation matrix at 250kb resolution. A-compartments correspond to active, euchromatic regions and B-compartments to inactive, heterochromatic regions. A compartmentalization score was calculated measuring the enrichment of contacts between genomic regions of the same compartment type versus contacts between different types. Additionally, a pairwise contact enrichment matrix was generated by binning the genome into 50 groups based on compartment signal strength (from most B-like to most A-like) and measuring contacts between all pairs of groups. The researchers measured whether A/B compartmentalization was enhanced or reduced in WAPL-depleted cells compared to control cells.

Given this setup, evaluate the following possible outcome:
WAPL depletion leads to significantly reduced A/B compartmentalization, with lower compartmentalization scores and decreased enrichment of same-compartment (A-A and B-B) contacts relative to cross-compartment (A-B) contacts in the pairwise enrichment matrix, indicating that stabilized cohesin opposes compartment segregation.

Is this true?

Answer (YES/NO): YES